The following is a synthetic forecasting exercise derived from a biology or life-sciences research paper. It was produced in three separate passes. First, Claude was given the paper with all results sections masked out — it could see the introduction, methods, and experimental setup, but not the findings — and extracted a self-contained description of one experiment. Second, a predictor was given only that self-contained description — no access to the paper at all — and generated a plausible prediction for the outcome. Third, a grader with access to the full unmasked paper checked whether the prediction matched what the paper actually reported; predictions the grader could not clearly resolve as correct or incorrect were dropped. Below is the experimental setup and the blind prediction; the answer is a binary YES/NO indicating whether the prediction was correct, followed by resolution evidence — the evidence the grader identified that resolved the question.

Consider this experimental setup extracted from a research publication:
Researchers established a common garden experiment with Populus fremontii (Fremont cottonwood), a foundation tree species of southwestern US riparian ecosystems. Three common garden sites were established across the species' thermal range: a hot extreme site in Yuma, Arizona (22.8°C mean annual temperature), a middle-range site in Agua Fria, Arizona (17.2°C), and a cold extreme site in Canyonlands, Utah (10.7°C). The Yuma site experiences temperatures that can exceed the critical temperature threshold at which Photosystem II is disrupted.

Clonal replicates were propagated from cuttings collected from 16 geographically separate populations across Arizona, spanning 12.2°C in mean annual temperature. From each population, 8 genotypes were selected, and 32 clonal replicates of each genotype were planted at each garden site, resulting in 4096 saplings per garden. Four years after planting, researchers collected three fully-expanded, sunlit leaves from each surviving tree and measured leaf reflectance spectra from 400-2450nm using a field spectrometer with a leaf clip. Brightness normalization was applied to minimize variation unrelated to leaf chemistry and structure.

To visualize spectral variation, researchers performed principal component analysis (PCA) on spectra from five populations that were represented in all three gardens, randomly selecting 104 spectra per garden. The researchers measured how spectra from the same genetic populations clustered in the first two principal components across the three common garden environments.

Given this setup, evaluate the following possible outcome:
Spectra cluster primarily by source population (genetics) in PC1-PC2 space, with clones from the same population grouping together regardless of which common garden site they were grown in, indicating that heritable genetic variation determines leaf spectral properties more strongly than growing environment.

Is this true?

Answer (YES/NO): NO